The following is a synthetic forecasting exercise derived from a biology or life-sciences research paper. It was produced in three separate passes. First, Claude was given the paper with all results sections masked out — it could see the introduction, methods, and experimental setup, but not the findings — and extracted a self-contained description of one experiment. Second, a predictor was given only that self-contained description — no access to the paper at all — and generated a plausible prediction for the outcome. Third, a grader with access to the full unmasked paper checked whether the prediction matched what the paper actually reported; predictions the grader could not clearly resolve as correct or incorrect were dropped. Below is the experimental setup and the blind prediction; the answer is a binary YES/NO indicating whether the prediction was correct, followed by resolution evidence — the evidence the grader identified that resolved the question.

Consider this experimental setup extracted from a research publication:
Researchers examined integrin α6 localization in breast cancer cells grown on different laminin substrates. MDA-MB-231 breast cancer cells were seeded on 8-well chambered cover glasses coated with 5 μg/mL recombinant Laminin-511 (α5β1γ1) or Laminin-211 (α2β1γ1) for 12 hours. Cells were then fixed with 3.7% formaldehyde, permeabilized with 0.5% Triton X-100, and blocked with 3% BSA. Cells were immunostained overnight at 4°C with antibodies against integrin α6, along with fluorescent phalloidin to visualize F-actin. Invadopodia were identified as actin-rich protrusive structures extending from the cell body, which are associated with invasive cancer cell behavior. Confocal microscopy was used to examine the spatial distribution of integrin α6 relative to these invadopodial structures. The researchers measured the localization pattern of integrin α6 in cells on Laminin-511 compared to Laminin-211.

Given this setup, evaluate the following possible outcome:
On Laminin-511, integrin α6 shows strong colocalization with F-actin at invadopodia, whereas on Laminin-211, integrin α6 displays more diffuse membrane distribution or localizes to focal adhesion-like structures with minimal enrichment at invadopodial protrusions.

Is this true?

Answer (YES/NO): NO